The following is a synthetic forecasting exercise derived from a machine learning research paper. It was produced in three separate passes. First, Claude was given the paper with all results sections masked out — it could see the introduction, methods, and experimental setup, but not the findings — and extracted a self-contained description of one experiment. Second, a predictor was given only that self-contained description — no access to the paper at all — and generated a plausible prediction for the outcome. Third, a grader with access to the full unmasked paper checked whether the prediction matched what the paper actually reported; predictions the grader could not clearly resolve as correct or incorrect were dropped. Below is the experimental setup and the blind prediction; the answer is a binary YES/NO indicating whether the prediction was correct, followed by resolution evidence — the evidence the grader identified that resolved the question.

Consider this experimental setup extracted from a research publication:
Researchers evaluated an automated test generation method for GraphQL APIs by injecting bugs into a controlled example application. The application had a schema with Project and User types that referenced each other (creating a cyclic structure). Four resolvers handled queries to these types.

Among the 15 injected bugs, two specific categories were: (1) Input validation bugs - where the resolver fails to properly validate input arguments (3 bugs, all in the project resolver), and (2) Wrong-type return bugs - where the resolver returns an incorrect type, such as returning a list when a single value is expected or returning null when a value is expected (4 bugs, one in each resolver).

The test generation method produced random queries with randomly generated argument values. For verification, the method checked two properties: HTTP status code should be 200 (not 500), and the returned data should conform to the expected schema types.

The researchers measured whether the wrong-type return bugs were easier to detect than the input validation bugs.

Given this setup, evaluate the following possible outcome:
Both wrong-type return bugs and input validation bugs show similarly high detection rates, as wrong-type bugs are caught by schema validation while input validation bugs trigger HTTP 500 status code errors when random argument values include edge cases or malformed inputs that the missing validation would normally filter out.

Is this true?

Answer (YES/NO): YES